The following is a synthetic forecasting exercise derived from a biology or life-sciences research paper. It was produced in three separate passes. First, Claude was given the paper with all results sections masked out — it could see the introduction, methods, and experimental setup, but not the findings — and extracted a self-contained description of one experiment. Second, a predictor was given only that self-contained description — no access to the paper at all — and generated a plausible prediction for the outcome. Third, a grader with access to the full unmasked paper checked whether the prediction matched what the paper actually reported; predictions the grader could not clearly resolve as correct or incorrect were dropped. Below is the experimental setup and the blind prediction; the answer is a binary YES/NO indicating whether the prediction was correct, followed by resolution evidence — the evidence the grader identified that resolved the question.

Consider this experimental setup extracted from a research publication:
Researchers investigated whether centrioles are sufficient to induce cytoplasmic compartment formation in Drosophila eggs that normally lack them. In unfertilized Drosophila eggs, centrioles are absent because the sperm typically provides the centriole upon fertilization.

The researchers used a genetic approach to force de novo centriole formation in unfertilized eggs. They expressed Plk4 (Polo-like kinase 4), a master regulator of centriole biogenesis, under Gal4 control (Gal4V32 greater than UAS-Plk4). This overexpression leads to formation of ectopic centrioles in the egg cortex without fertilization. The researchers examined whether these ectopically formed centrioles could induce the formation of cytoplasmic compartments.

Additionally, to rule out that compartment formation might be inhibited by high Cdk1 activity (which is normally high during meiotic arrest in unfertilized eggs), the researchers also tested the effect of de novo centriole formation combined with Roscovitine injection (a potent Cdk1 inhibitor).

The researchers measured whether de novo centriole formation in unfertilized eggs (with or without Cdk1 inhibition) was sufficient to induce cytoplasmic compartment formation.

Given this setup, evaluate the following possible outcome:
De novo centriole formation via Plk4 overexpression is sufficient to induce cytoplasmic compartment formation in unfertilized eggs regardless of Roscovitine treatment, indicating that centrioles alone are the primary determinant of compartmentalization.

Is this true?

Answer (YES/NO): NO